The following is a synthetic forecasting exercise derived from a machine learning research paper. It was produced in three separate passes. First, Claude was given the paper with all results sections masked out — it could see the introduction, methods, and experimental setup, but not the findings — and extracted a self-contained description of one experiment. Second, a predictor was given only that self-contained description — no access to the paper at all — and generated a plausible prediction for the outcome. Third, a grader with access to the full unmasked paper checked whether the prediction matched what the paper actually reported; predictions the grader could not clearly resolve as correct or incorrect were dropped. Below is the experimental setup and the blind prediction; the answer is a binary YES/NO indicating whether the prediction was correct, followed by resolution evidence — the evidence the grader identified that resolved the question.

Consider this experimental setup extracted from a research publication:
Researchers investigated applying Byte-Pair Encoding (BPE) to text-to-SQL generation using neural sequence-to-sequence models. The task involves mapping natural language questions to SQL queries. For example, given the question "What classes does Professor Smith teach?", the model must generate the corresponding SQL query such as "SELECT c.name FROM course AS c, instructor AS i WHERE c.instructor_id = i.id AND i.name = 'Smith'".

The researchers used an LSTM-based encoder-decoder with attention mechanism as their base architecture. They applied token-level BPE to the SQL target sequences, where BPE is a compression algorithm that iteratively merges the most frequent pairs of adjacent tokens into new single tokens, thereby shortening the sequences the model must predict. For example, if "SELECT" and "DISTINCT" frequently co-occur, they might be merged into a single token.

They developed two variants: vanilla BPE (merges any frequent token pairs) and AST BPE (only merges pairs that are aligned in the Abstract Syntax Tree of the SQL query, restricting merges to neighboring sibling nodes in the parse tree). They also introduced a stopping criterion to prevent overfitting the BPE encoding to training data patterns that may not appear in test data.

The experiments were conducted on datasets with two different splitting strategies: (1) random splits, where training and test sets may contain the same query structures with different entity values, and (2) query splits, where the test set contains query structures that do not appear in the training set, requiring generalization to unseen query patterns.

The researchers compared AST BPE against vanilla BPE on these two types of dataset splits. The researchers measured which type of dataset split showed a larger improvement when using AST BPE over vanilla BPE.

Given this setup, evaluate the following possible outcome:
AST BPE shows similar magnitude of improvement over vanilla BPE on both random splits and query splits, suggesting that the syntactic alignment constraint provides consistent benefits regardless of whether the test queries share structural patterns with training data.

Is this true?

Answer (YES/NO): NO